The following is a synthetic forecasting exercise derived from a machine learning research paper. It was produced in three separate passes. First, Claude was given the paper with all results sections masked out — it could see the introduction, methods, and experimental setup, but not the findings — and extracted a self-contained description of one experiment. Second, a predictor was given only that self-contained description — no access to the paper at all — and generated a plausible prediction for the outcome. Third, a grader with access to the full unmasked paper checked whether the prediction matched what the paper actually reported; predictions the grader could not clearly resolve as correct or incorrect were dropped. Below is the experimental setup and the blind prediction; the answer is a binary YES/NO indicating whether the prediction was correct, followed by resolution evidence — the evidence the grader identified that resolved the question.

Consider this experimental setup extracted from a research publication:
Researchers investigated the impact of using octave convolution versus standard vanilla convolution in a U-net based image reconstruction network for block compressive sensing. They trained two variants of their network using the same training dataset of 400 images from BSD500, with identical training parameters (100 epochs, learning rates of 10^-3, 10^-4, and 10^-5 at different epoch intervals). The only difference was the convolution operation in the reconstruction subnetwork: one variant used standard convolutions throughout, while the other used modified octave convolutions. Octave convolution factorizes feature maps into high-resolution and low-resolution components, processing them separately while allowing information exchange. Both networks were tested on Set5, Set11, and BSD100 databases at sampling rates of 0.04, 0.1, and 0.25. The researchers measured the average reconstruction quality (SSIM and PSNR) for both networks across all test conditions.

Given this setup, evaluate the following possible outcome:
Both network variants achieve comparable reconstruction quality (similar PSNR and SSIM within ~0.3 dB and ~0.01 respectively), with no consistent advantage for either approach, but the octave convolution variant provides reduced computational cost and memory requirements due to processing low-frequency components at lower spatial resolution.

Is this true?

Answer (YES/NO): NO